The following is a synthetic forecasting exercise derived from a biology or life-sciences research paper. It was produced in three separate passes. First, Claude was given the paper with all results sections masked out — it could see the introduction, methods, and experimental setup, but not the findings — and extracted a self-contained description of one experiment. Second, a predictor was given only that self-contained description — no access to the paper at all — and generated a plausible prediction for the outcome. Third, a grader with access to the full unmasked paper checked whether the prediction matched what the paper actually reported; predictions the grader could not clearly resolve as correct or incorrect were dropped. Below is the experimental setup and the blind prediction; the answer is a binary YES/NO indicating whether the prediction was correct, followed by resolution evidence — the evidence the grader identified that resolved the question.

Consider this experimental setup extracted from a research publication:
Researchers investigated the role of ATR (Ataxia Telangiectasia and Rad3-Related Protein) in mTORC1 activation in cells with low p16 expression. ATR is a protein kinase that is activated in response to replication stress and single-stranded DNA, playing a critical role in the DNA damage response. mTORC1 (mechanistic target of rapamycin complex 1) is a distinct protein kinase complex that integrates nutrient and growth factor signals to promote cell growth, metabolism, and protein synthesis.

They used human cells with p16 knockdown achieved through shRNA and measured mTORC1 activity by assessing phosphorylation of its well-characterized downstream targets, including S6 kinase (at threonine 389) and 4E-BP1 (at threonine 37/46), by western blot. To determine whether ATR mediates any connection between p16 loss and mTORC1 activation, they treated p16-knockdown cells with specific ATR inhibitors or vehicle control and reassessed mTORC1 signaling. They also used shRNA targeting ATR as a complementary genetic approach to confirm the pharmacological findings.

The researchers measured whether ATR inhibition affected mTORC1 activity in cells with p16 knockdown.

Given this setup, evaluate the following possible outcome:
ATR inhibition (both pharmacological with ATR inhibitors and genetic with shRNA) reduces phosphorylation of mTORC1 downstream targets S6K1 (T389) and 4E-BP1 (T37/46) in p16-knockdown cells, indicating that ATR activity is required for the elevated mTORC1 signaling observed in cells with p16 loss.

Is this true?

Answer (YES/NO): NO